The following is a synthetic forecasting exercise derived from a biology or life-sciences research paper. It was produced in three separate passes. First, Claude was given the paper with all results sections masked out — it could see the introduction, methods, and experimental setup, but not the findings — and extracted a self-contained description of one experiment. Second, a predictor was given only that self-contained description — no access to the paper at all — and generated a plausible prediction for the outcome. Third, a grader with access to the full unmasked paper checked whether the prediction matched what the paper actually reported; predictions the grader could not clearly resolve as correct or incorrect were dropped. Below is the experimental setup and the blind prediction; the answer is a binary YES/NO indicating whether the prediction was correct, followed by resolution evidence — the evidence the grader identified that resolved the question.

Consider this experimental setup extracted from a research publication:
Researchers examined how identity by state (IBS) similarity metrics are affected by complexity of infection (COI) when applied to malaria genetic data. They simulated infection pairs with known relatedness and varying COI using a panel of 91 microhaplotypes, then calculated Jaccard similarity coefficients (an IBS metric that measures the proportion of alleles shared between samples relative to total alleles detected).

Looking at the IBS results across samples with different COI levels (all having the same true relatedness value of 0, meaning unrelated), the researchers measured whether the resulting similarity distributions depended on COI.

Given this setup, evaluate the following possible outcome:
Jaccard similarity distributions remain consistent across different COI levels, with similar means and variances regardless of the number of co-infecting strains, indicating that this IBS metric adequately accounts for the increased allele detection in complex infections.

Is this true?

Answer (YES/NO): NO